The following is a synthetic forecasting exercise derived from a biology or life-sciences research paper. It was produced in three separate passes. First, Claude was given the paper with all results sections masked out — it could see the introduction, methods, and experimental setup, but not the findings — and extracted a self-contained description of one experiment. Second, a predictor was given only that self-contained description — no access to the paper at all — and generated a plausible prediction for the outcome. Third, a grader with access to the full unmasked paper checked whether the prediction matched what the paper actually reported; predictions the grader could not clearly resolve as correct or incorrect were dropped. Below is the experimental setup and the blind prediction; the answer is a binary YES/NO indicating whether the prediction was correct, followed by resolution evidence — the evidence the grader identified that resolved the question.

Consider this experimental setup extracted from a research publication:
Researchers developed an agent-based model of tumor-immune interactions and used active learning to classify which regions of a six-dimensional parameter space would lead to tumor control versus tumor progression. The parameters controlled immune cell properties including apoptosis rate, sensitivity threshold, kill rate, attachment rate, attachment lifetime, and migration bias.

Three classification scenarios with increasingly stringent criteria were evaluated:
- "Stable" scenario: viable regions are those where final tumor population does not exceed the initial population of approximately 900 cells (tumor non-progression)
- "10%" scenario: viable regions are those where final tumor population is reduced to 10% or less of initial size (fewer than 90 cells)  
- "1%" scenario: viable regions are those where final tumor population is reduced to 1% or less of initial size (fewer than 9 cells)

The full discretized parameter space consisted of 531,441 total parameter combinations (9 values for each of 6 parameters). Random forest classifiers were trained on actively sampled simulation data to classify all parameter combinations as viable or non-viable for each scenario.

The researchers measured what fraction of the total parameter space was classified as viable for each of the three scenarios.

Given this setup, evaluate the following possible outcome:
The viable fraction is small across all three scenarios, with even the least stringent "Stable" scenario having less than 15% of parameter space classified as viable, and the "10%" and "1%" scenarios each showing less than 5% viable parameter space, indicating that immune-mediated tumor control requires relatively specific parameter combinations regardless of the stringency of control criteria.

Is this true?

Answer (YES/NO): NO